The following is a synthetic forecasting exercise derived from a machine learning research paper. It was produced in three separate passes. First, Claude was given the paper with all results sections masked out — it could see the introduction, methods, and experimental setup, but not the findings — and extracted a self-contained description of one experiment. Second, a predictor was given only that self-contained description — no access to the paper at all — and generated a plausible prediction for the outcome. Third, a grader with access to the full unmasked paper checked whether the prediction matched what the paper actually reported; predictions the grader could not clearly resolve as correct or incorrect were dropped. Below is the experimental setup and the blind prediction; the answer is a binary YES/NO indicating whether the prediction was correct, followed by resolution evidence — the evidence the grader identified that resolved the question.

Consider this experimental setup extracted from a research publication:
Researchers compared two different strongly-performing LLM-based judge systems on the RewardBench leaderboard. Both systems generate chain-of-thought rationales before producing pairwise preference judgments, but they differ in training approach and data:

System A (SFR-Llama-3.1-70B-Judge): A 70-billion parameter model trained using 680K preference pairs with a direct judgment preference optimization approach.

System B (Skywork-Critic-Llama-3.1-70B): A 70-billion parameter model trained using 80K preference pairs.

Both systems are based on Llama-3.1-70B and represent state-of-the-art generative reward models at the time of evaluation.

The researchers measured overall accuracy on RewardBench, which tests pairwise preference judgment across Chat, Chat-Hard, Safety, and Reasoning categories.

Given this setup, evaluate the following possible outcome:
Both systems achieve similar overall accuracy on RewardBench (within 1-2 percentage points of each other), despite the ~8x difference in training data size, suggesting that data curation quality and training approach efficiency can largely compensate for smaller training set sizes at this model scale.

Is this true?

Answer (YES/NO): YES